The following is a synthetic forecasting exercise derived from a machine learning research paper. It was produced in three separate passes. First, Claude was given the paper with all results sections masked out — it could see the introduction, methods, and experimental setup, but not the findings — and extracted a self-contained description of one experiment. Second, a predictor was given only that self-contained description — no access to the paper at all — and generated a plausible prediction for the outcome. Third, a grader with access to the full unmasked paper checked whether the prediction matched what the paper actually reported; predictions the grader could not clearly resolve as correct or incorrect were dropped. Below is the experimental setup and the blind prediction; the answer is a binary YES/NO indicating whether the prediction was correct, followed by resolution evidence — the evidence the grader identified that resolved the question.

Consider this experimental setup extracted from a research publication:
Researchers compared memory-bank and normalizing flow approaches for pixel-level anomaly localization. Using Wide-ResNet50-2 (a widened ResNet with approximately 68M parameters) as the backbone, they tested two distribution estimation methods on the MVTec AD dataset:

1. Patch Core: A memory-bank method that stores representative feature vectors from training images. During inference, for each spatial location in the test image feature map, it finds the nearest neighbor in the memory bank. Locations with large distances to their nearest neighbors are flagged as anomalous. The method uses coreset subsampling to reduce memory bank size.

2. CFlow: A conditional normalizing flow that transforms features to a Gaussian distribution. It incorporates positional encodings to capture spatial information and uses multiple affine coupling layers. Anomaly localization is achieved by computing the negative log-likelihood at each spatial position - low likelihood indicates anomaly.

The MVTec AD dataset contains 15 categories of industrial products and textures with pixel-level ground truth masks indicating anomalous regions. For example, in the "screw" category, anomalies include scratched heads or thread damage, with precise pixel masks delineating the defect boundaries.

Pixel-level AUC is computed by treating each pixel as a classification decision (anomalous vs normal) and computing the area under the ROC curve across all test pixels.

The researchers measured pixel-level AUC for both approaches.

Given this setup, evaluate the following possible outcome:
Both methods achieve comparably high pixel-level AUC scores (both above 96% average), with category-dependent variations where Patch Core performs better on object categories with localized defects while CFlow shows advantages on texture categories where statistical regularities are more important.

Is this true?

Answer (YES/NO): NO